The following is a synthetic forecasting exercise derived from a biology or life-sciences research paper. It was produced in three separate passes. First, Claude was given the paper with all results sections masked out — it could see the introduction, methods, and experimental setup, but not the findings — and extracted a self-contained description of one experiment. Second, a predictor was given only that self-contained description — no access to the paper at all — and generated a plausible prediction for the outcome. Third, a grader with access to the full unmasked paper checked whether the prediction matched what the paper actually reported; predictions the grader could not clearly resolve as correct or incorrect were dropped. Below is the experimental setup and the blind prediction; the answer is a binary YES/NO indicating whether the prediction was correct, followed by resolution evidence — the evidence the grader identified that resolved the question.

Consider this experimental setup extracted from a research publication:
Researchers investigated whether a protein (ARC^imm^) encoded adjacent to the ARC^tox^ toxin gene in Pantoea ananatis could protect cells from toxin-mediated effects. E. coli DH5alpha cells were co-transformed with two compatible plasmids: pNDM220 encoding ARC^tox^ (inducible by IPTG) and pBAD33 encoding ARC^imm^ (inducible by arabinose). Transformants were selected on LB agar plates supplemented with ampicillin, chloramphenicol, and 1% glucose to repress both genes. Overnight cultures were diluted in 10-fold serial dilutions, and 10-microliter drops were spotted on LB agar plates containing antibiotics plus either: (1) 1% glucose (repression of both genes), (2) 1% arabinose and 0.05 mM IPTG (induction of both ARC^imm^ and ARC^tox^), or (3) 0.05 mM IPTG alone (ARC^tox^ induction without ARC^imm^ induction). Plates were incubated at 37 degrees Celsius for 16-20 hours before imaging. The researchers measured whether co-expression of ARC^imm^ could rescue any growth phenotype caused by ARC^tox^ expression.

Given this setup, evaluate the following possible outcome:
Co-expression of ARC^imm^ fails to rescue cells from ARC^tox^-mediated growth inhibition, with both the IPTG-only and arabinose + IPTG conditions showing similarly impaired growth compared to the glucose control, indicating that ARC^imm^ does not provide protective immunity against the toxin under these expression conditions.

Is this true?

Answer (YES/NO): NO